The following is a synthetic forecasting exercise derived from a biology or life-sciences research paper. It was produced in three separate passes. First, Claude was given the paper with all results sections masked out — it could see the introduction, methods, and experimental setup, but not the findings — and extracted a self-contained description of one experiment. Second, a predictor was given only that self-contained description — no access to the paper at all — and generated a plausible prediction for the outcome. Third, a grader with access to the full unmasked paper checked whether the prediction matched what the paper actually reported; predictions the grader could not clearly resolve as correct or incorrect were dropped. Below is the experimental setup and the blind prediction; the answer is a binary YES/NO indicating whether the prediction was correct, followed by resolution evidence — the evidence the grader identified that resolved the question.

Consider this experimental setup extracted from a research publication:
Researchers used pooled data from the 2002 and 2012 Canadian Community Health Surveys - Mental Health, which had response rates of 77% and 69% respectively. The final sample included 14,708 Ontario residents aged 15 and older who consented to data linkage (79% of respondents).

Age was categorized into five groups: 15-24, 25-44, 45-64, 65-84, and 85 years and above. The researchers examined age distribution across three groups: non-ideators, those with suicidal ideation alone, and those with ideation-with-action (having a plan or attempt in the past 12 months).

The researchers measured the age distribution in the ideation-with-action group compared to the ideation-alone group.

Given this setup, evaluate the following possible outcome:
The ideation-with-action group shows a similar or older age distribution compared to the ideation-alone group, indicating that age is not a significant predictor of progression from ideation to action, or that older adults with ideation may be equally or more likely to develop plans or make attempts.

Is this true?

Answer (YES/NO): NO